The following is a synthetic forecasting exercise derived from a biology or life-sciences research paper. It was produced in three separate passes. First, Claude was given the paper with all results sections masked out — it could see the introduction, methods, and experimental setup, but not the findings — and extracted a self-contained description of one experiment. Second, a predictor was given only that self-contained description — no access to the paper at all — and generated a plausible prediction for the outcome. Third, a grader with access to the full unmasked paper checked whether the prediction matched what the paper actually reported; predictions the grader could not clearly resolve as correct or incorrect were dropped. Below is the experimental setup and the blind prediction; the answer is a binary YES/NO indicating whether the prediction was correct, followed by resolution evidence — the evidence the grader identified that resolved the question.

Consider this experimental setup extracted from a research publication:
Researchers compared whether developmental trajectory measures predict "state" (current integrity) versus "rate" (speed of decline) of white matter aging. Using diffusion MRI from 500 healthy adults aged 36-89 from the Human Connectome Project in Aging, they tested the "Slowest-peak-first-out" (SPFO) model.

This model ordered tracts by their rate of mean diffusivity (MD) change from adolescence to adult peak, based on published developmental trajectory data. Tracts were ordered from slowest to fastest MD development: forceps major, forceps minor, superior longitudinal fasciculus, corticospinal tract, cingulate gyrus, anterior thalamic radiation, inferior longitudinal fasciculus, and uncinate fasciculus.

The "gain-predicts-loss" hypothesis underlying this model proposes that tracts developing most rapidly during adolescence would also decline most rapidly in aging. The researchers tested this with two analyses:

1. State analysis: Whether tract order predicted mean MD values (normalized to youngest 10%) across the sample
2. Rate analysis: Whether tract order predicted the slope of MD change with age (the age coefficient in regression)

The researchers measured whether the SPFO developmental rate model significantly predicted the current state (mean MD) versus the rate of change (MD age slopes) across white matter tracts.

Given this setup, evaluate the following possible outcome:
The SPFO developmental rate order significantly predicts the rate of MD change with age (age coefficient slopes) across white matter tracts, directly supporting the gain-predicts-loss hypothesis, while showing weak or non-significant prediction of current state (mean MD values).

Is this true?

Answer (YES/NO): NO